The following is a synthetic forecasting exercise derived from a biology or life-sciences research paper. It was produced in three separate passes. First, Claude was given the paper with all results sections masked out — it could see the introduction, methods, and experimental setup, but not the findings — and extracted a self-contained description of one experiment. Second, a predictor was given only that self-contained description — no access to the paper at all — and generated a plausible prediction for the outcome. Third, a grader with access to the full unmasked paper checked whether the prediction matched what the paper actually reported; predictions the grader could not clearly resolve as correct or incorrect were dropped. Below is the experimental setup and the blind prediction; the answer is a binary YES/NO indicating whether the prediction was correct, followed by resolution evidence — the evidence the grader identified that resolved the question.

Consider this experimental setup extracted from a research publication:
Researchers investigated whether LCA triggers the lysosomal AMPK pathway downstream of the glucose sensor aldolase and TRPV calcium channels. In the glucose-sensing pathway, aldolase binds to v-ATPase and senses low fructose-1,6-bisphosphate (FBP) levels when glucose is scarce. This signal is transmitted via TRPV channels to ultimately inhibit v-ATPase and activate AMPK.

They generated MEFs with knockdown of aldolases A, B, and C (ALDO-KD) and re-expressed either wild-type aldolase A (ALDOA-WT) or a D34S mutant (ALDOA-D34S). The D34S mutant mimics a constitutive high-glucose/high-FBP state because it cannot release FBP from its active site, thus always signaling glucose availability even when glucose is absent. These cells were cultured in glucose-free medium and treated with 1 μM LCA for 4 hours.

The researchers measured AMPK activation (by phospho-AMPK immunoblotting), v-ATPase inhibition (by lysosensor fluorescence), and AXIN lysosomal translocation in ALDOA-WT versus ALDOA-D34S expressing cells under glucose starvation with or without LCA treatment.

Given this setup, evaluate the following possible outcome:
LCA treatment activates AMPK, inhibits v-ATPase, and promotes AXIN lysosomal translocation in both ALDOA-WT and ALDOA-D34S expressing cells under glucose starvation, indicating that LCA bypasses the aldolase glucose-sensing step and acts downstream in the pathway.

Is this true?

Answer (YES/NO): YES